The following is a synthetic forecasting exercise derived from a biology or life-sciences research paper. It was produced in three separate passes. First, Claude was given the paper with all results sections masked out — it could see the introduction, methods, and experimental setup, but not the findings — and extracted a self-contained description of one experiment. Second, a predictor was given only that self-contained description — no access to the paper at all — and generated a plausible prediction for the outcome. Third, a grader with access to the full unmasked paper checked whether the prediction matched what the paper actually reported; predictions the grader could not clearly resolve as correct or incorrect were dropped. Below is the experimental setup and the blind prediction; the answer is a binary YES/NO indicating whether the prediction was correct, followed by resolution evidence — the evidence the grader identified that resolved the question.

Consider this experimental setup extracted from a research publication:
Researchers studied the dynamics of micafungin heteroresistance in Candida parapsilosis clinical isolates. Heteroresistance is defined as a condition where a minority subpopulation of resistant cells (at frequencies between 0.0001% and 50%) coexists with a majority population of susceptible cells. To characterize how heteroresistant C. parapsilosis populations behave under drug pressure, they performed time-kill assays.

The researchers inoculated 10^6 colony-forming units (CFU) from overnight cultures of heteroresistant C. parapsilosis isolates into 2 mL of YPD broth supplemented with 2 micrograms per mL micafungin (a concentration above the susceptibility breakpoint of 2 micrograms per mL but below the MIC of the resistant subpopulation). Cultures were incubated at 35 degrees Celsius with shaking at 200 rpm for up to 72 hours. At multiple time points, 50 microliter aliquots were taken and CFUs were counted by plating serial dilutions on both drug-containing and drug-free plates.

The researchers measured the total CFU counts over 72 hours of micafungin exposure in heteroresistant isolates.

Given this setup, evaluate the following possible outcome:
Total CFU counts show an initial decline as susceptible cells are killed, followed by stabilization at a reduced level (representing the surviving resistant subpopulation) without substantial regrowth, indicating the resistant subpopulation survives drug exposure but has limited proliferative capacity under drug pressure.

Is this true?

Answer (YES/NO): NO